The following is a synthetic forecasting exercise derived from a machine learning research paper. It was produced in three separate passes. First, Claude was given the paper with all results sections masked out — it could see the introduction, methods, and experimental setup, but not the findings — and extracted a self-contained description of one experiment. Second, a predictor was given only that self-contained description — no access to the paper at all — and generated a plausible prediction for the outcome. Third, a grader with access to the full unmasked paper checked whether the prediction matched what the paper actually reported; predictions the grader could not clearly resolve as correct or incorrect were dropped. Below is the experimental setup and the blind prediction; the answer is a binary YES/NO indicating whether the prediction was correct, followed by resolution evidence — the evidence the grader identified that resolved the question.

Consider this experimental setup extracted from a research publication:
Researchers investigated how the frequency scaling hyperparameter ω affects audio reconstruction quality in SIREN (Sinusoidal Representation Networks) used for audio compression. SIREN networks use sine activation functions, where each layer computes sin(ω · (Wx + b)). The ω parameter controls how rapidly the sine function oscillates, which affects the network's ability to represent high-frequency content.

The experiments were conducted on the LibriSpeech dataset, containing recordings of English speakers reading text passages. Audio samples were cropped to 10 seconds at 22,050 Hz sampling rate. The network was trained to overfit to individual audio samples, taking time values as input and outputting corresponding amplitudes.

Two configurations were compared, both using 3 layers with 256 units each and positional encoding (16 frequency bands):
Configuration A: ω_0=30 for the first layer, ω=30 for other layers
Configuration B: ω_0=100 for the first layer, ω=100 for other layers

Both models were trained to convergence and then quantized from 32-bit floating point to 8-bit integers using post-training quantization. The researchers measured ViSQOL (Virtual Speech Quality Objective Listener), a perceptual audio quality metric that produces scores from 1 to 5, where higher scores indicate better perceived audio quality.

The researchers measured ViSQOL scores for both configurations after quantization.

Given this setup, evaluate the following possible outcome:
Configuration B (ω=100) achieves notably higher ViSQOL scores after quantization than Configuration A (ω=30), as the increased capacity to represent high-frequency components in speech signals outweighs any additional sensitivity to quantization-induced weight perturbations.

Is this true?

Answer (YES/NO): YES